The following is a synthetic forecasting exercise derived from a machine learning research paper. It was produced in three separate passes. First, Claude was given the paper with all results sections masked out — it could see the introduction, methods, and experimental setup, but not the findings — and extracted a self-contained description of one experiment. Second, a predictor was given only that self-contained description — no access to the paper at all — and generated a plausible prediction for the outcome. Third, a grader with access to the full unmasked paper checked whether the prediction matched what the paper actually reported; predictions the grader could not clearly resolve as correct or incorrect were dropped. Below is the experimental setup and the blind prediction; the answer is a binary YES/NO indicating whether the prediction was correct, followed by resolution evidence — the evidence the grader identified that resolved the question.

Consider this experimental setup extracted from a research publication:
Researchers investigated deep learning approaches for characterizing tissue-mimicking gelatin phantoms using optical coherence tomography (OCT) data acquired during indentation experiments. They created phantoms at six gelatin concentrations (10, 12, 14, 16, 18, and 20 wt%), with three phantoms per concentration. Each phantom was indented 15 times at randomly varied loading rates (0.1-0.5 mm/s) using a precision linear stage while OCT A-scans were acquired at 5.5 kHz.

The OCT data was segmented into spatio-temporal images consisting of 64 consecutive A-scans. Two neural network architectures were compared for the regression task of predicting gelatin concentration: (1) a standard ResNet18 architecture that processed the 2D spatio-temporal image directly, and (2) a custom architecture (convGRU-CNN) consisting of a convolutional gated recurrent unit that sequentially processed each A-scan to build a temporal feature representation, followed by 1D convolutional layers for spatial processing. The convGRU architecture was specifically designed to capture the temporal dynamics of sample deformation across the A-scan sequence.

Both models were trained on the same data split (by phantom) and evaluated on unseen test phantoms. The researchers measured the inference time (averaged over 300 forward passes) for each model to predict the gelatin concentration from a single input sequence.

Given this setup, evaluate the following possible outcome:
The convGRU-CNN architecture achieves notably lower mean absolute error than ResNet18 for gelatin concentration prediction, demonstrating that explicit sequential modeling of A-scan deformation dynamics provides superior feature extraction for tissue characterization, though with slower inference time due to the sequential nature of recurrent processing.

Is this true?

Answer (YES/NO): YES